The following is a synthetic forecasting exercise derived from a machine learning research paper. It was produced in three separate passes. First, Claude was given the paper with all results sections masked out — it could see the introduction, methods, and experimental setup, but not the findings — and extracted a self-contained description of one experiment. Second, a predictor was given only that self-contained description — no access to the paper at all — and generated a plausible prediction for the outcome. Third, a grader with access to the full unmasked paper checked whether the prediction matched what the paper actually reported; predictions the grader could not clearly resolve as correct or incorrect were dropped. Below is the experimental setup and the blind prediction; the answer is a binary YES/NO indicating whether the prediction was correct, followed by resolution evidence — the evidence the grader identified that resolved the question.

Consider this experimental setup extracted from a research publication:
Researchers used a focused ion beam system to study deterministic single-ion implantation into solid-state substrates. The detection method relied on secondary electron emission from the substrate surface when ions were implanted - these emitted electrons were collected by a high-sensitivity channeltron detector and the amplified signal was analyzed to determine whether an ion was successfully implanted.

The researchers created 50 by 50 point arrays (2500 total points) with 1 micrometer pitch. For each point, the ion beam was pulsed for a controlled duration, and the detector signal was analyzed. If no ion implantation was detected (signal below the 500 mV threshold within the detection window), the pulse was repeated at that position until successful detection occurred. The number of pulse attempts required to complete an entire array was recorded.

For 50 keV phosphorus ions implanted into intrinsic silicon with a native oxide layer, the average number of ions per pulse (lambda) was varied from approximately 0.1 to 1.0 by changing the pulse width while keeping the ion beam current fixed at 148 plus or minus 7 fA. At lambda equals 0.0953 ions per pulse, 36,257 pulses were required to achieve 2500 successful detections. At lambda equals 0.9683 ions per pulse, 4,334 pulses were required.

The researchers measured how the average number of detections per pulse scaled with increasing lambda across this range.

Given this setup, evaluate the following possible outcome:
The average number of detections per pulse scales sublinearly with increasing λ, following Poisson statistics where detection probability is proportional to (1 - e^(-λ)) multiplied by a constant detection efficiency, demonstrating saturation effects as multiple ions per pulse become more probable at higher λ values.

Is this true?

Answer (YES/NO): NO